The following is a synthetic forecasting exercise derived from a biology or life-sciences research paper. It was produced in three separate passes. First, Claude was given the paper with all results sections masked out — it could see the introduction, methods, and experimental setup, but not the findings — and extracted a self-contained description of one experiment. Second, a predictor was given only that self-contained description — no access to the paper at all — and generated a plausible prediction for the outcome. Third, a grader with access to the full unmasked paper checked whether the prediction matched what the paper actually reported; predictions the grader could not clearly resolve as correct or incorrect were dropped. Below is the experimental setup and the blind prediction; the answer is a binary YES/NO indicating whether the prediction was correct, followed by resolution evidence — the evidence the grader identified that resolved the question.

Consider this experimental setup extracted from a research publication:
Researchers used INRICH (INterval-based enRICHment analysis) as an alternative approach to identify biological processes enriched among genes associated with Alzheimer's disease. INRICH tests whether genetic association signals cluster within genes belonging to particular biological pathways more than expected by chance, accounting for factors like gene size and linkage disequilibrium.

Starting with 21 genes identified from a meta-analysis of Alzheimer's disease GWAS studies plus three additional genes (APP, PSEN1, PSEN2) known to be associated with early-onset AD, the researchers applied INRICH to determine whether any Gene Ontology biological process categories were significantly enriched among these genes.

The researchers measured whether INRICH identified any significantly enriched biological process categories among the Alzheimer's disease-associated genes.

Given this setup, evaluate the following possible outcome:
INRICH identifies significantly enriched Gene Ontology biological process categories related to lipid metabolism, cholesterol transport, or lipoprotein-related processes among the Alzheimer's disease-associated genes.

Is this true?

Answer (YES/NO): NO